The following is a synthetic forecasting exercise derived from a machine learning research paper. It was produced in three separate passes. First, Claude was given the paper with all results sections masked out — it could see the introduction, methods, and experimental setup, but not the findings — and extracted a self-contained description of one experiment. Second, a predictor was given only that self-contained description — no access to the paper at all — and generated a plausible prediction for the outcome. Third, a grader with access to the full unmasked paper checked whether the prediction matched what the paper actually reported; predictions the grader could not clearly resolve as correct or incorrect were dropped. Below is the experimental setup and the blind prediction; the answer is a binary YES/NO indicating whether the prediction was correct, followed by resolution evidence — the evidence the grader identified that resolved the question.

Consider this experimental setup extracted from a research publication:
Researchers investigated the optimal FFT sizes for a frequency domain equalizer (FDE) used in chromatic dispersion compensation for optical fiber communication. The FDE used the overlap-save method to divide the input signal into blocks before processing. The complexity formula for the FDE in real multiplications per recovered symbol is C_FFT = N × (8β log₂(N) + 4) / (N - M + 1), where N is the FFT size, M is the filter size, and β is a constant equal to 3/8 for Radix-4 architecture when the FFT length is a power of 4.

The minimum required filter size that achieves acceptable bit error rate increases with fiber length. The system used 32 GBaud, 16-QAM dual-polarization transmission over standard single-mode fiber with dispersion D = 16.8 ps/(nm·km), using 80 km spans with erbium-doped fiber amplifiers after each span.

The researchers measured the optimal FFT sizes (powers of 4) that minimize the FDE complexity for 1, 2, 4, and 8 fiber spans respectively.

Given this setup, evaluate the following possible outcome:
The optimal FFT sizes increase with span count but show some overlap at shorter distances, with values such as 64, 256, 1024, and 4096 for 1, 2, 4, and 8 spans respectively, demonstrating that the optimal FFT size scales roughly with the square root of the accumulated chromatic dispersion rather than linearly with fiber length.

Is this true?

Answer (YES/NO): NO